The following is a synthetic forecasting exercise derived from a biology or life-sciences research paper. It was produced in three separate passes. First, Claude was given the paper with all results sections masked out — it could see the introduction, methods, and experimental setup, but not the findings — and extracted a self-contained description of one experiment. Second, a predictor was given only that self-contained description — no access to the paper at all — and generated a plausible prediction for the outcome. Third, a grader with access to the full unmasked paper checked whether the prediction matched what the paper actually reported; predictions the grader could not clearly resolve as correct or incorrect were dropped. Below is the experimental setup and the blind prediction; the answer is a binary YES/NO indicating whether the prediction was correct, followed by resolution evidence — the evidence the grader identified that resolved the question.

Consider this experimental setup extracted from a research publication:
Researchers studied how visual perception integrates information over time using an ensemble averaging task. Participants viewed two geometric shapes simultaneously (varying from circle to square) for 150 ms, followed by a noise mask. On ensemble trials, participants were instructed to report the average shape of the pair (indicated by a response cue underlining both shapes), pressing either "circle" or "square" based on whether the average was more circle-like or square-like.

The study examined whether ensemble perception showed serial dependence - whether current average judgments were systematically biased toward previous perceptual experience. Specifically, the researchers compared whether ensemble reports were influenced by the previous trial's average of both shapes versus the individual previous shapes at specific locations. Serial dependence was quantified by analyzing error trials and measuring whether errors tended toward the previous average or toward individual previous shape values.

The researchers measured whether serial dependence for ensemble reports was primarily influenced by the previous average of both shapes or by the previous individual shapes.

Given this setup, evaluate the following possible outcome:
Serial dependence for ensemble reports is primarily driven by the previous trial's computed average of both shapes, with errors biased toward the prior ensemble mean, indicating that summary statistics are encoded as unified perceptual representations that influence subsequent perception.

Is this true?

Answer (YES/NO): YES